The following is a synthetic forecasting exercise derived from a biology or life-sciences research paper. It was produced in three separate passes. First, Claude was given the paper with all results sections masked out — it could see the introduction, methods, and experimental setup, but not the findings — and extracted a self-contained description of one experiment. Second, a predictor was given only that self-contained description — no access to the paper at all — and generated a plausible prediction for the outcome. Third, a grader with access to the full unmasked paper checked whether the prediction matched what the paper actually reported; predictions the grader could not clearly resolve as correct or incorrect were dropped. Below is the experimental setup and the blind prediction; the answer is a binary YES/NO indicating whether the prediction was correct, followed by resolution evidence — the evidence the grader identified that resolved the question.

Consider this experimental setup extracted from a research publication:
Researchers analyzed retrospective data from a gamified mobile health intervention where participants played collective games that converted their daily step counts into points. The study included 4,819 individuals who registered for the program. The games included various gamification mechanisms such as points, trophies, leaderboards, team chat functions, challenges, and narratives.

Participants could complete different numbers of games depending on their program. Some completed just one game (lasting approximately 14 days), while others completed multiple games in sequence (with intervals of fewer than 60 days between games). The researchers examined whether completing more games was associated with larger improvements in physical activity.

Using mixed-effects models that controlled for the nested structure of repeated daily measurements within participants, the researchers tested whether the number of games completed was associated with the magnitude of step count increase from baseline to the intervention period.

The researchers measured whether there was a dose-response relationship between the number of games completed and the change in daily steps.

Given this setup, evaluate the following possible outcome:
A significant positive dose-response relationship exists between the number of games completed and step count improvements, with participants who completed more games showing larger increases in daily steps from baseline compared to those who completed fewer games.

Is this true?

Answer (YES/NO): NO